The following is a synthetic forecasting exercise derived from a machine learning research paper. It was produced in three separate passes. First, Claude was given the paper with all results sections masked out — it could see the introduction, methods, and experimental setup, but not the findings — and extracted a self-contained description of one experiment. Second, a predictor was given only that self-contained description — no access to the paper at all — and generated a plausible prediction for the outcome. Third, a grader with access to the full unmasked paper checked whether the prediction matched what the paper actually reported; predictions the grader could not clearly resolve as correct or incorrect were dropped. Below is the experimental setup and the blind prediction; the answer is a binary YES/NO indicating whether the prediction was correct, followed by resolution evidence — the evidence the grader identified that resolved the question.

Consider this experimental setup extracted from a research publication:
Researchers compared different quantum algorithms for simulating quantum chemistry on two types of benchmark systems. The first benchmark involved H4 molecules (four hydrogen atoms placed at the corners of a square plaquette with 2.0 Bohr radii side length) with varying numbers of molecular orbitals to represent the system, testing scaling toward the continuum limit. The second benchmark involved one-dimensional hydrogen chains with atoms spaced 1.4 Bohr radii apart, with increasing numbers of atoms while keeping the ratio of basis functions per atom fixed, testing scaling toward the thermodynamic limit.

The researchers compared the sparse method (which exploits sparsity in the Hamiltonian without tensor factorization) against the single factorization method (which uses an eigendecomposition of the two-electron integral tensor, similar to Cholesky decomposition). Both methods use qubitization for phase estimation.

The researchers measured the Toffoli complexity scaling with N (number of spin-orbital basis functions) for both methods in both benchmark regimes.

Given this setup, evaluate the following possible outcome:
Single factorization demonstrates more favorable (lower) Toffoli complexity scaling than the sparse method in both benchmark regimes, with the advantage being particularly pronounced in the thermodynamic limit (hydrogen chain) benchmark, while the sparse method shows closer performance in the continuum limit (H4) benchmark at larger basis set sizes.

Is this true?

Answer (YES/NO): NO